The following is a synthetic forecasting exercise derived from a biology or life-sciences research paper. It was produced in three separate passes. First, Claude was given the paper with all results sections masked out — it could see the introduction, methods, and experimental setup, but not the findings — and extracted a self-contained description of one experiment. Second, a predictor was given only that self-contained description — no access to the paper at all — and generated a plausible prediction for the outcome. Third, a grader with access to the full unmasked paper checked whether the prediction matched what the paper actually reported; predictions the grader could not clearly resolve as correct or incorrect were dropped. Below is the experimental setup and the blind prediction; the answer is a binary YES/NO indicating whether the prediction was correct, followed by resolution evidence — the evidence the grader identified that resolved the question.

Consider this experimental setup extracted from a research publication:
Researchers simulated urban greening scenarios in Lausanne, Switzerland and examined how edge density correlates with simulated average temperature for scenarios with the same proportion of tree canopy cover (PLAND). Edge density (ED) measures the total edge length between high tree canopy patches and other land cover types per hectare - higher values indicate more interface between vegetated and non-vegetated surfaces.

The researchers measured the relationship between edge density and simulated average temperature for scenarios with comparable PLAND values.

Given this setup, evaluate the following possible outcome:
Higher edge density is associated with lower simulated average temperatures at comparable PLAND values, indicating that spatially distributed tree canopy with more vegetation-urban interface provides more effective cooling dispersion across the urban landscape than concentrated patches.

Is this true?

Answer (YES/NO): YES